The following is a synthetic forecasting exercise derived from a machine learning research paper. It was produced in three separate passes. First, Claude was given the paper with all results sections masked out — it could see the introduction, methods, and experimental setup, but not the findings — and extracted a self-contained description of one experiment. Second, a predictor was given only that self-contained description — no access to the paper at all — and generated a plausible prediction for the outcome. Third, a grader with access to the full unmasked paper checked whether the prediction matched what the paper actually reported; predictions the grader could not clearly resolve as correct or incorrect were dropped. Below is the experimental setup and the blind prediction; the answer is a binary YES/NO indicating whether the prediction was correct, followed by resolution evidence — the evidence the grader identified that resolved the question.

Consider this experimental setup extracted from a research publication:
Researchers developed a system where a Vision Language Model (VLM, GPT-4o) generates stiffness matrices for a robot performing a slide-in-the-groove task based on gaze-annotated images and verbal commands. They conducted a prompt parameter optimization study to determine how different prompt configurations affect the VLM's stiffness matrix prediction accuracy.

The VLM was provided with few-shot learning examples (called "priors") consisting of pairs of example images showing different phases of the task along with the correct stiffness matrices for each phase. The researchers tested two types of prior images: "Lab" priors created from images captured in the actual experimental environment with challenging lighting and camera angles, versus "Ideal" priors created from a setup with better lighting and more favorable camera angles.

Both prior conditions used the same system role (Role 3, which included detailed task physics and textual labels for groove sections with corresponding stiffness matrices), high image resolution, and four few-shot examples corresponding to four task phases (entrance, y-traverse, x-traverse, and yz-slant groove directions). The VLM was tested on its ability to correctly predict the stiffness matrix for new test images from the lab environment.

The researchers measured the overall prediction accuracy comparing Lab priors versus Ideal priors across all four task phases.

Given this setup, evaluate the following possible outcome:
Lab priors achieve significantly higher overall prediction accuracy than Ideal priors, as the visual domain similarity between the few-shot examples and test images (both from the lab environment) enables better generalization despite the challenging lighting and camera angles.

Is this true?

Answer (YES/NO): YES